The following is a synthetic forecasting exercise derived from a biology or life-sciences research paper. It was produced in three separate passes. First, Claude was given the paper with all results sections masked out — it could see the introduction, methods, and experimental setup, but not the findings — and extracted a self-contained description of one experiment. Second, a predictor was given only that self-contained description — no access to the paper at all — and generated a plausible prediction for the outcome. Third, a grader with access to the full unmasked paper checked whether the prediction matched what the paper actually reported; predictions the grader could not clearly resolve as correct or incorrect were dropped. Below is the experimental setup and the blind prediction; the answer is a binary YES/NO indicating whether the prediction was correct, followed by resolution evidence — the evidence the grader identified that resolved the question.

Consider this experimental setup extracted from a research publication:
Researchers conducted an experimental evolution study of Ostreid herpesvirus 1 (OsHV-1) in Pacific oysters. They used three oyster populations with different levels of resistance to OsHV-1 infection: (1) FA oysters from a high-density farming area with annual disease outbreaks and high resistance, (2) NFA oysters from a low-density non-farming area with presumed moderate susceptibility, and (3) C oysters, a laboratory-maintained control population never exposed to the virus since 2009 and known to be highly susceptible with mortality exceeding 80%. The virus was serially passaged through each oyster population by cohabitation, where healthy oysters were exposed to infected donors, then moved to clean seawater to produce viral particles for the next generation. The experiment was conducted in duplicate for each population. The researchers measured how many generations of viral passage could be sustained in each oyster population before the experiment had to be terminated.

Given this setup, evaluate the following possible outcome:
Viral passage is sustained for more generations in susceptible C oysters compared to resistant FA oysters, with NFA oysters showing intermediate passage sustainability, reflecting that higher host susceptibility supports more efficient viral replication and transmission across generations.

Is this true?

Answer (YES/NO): NO